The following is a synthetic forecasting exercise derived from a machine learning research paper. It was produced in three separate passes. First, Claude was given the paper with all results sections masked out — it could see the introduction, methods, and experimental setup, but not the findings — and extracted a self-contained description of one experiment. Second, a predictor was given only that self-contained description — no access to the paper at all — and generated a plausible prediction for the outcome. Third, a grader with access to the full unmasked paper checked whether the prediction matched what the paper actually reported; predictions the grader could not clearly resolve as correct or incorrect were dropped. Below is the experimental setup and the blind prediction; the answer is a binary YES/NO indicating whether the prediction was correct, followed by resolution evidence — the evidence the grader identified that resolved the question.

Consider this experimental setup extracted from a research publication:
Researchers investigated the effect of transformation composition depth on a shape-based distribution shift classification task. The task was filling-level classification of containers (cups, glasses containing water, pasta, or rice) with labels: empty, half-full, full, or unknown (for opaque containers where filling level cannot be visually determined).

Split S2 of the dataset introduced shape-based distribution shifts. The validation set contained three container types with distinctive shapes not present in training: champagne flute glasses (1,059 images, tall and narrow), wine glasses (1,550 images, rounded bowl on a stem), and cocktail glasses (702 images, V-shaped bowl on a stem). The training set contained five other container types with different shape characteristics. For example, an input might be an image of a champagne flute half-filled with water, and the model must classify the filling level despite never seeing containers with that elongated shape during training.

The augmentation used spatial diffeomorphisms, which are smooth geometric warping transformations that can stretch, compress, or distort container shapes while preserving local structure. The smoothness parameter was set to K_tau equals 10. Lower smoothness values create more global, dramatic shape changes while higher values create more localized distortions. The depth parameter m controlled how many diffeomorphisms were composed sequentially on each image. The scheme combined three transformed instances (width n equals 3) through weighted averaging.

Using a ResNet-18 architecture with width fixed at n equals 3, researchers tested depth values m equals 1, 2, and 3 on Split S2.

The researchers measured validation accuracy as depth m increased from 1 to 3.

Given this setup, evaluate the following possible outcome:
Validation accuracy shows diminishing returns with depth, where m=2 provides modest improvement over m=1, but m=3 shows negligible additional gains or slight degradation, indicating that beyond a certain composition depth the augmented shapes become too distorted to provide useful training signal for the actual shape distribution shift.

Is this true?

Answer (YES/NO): NO